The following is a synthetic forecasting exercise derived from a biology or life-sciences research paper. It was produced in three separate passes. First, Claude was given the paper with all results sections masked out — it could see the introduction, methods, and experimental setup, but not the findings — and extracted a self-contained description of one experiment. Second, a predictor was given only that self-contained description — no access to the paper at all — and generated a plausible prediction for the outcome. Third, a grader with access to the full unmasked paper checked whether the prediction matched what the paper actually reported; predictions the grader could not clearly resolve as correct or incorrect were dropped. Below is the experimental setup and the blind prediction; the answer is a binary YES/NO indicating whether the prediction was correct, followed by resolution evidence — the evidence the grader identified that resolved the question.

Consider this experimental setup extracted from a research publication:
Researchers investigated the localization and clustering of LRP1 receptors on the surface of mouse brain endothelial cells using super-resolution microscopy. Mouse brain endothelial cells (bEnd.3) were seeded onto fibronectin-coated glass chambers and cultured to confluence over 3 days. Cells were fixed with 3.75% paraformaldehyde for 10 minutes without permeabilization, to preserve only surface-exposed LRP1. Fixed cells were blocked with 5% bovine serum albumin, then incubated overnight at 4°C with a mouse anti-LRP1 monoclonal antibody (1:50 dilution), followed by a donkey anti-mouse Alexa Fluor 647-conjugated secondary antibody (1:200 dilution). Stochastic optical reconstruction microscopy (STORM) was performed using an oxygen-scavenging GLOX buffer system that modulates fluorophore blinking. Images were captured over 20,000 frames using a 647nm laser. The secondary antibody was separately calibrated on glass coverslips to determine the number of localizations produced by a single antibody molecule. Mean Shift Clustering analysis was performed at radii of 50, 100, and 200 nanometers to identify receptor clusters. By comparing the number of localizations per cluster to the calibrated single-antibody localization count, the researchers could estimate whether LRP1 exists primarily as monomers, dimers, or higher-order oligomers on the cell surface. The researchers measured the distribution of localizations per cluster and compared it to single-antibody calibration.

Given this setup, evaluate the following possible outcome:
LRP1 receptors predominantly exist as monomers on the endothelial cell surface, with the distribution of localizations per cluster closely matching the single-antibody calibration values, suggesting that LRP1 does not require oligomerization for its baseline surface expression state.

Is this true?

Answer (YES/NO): NO